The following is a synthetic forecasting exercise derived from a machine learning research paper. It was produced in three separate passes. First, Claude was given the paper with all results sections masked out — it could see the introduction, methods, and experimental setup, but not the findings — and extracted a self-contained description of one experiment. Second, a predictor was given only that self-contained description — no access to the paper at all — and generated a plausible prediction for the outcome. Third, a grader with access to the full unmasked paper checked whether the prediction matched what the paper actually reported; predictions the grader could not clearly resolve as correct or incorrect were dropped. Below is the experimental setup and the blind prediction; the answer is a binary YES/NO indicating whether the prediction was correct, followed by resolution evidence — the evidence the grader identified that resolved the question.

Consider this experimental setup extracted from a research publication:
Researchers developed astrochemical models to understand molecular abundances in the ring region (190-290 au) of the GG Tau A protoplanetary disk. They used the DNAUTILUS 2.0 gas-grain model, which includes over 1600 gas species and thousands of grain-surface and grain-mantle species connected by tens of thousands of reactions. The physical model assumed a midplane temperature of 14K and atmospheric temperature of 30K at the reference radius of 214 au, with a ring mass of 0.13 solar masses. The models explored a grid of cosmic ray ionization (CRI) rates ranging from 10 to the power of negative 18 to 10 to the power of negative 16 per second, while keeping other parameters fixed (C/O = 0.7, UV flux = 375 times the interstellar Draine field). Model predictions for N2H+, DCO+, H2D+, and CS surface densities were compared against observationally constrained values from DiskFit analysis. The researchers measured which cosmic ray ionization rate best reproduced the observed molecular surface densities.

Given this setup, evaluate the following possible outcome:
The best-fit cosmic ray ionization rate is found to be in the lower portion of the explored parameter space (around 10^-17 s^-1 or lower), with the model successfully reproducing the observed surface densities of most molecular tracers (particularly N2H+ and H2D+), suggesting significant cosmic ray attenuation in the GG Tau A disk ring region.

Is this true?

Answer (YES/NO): NO